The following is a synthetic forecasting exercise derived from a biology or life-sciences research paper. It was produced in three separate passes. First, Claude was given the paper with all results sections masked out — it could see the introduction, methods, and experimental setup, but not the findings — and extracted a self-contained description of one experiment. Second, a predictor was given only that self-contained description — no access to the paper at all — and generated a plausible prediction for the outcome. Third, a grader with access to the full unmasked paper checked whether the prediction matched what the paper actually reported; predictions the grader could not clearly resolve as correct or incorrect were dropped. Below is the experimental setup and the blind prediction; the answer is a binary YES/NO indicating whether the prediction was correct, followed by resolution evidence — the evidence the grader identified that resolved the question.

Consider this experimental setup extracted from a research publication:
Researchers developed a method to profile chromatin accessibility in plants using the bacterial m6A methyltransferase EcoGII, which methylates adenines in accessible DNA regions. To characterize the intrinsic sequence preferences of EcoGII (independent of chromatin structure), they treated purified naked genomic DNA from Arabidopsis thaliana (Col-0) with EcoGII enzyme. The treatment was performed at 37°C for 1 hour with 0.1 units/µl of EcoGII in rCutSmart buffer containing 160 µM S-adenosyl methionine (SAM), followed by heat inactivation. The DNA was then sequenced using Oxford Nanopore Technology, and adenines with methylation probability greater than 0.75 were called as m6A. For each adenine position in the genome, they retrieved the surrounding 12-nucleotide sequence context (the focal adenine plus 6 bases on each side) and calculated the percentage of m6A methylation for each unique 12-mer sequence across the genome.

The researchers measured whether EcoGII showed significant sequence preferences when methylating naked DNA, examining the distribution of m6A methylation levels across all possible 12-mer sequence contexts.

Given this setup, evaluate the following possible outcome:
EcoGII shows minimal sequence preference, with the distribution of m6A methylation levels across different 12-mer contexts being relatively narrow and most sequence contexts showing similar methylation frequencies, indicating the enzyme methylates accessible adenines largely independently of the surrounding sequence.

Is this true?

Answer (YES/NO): NO